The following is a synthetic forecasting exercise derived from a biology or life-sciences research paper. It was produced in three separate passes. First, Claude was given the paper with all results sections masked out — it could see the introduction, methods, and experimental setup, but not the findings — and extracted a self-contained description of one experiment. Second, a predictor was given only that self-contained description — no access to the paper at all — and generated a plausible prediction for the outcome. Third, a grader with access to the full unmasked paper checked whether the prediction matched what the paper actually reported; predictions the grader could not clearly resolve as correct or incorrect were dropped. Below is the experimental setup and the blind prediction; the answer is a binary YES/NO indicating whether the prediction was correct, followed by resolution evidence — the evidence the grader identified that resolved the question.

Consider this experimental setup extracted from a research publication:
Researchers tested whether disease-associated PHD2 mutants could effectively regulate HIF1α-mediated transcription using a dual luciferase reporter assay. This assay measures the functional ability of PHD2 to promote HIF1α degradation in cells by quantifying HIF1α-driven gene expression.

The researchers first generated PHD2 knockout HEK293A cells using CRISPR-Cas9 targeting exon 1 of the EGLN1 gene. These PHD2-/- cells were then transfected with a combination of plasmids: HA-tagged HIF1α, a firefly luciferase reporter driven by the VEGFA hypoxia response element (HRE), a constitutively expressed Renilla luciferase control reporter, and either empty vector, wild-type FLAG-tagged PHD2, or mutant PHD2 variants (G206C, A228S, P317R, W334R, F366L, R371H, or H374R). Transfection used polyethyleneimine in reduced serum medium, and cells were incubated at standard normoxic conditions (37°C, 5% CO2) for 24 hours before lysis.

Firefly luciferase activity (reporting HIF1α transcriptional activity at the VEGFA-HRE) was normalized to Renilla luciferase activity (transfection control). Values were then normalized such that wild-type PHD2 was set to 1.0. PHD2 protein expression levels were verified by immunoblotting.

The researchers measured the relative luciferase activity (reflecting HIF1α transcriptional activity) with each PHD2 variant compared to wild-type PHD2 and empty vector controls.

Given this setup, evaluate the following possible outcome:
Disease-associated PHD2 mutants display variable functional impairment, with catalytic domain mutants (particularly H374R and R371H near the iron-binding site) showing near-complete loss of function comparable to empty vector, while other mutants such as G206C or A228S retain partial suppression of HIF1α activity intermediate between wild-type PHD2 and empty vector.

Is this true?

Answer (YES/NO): NO